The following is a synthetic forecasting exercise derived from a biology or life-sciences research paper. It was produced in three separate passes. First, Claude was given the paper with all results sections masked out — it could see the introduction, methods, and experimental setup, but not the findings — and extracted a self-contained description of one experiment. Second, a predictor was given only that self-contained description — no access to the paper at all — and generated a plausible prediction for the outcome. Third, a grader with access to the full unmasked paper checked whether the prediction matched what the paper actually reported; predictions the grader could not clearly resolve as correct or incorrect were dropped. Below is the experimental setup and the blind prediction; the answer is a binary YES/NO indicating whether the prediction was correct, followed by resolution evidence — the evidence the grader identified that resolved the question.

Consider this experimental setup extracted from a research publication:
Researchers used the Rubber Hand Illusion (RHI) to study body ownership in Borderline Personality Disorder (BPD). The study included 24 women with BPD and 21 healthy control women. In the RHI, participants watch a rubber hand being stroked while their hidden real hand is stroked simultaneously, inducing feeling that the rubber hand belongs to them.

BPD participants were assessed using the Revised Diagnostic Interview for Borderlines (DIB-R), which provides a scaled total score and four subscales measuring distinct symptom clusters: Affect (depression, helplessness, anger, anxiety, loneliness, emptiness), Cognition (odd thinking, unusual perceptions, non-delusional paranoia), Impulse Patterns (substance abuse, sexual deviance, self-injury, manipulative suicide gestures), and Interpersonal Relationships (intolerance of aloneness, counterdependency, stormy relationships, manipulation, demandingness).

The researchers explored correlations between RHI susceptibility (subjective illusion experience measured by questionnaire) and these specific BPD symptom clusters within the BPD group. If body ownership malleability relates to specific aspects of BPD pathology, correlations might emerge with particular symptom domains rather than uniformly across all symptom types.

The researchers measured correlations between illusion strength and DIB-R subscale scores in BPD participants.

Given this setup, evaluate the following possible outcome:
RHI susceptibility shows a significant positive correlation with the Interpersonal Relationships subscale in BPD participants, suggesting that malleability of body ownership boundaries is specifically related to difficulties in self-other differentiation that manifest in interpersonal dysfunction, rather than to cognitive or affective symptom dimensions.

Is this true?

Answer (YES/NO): NO